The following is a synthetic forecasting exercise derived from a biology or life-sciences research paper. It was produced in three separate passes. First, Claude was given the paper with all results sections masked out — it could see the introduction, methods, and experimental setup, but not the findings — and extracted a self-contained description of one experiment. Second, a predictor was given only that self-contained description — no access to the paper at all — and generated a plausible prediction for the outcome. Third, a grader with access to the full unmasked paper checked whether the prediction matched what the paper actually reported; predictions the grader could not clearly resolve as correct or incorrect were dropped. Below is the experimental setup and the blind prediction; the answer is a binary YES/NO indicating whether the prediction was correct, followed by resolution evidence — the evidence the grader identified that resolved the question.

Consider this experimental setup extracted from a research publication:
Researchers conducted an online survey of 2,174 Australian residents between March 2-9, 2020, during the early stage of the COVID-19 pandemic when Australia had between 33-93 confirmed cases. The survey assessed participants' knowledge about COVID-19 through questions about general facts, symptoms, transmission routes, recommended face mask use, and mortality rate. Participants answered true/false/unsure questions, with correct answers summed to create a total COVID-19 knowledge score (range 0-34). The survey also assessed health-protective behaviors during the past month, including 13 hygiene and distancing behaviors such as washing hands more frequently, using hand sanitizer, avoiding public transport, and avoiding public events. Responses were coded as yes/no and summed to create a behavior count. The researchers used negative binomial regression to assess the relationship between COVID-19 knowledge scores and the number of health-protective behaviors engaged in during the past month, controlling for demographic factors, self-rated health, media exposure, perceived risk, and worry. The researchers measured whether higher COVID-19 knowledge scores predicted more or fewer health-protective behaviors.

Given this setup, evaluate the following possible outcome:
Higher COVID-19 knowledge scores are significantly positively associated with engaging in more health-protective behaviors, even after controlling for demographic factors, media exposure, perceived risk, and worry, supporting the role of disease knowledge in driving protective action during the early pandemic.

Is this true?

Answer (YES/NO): NO